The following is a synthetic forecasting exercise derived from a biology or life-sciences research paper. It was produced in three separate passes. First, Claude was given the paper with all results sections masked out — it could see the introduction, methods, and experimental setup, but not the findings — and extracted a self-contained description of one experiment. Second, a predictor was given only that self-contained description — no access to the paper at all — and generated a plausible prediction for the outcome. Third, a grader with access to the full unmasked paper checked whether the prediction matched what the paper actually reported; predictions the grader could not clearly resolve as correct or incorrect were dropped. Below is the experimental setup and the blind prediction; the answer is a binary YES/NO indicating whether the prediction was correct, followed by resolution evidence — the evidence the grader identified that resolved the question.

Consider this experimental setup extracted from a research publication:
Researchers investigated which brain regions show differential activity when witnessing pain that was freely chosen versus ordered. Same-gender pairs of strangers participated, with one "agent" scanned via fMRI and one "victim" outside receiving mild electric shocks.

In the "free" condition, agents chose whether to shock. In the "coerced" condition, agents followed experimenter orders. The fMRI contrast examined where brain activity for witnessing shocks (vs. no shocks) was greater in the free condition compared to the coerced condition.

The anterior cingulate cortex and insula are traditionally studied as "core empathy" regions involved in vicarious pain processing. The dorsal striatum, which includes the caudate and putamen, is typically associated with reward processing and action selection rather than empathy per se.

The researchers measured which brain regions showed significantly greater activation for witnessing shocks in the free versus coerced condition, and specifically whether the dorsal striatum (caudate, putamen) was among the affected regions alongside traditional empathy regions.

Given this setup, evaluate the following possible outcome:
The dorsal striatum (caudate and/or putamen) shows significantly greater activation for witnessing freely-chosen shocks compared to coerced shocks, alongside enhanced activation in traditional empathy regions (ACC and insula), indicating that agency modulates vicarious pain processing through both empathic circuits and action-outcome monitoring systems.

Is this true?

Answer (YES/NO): YES